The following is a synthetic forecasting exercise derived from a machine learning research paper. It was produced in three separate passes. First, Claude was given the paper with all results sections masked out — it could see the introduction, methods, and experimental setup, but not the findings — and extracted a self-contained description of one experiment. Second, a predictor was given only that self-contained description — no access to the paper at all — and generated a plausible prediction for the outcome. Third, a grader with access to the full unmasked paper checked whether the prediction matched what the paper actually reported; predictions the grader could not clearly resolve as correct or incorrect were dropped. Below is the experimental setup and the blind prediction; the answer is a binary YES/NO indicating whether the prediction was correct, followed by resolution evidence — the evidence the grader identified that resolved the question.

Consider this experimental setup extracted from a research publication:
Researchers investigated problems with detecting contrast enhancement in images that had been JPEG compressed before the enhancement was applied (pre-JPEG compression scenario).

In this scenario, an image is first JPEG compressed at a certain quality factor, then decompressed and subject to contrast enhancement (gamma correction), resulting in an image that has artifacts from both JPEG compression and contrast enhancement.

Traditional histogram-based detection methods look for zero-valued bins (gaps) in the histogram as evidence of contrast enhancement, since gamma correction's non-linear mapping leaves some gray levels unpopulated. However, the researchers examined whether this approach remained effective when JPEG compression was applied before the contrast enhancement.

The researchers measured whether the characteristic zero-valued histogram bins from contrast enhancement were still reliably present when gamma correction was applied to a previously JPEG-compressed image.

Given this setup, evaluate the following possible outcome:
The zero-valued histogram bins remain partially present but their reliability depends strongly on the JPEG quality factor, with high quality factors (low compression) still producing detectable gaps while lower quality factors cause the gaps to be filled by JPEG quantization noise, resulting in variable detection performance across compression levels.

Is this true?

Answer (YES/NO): NO